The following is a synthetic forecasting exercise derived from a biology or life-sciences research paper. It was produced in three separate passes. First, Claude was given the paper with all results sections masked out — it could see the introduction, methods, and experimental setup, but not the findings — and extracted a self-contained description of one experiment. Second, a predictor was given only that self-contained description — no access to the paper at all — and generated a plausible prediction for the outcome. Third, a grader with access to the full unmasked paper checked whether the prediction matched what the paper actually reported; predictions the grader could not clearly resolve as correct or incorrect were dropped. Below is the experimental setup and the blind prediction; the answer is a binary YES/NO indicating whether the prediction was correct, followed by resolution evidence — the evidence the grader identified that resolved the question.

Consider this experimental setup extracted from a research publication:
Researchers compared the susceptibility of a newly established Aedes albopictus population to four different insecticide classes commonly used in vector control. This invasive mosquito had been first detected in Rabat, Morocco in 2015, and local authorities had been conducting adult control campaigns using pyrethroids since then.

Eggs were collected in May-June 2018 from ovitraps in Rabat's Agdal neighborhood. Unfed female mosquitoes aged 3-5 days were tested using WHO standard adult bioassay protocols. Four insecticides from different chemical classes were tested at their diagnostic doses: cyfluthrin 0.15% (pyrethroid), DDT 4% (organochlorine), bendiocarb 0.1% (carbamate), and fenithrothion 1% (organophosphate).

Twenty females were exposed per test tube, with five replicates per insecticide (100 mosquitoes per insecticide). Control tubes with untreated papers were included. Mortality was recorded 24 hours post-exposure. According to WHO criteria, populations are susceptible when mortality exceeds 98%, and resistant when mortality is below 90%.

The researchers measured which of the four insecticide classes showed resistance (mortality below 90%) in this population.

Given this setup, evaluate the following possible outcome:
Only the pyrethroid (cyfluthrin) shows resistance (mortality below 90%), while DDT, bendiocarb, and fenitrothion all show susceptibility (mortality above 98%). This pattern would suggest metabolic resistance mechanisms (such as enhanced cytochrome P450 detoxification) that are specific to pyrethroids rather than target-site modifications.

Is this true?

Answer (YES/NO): NO